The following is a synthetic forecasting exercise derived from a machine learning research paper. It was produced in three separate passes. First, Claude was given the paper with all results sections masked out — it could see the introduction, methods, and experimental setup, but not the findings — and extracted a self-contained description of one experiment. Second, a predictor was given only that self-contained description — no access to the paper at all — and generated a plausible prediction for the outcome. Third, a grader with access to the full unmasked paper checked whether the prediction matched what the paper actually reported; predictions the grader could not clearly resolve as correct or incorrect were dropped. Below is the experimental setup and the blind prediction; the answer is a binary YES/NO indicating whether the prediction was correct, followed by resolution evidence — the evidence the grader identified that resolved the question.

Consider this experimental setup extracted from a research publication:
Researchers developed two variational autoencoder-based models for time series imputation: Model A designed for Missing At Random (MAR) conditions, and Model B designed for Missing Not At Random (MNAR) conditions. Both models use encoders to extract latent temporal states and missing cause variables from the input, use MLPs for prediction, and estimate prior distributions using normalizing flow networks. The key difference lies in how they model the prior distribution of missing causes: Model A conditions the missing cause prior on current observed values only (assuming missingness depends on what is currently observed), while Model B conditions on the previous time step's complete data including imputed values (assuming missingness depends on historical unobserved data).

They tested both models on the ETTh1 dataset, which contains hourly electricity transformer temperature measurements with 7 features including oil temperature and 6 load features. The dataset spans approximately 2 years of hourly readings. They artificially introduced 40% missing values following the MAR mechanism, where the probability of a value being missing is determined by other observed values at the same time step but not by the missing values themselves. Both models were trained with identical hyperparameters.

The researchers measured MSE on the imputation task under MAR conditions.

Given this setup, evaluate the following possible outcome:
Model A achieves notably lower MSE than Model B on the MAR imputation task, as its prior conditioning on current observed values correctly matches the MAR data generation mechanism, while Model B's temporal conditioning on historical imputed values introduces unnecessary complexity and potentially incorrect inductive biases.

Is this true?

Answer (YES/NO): YES